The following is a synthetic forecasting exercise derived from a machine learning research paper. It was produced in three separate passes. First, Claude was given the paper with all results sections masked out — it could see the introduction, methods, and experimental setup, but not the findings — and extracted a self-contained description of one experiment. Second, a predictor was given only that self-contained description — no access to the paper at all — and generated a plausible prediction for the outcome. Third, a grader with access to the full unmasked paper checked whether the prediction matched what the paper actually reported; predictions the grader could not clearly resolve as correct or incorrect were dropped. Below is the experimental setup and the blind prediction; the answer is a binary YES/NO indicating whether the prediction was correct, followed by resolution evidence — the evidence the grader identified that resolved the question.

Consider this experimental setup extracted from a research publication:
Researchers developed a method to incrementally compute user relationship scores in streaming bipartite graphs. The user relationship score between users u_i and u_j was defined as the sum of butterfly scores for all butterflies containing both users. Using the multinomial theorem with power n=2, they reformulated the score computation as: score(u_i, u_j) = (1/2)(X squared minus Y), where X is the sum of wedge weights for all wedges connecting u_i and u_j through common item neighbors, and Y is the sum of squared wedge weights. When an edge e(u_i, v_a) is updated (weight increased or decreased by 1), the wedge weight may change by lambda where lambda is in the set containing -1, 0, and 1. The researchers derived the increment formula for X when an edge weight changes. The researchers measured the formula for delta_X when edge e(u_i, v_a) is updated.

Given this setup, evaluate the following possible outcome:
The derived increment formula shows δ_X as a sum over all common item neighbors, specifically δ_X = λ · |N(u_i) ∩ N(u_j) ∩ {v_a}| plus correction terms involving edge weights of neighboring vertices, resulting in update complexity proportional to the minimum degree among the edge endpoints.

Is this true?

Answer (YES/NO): NO